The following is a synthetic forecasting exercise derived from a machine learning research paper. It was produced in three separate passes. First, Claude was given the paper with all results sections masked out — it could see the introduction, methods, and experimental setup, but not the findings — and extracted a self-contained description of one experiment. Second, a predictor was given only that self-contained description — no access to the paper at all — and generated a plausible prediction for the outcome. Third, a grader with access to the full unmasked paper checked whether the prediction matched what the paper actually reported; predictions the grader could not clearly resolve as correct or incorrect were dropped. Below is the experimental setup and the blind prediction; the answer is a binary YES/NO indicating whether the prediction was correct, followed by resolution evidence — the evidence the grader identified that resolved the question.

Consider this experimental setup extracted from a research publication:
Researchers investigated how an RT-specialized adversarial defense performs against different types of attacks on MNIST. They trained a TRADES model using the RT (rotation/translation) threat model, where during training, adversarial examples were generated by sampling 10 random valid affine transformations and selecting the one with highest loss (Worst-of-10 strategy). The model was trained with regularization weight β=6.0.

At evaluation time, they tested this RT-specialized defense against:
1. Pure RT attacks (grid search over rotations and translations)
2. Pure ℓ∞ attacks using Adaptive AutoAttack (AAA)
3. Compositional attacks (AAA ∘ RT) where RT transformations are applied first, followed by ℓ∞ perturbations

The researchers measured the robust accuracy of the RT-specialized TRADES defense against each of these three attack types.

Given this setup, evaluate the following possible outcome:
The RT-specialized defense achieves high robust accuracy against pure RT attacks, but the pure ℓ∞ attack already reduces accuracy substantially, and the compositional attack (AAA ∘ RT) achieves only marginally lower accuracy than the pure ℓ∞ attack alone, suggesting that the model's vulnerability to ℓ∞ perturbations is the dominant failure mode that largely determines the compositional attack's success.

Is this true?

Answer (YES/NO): YES